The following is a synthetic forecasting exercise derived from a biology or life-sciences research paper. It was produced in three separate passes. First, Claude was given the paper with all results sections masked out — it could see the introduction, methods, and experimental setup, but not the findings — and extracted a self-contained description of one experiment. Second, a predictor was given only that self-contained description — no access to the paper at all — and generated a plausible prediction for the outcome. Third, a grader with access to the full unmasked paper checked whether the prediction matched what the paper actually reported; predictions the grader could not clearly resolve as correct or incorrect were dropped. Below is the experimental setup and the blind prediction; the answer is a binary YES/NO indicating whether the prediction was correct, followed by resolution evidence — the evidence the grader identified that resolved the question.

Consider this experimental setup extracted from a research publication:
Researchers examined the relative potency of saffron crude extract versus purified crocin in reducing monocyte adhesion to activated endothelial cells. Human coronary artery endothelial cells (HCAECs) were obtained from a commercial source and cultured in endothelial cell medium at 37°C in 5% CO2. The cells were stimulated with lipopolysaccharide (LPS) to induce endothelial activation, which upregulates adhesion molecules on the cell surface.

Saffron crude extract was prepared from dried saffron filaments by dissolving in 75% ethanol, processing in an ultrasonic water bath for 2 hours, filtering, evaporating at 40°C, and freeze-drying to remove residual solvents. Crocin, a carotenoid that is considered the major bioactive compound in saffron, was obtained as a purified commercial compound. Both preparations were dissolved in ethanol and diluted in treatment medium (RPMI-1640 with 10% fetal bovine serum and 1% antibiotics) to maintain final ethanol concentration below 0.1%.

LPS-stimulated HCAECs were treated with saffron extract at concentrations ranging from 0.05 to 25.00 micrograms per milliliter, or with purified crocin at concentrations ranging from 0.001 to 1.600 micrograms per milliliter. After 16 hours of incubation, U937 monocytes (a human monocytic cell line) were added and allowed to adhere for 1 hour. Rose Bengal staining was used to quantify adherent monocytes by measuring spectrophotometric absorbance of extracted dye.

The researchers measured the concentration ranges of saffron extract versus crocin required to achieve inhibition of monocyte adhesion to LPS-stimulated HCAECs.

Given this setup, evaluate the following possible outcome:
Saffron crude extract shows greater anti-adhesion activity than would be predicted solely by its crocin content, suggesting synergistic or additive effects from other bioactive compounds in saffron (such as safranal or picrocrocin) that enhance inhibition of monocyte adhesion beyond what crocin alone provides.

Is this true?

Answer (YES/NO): YES